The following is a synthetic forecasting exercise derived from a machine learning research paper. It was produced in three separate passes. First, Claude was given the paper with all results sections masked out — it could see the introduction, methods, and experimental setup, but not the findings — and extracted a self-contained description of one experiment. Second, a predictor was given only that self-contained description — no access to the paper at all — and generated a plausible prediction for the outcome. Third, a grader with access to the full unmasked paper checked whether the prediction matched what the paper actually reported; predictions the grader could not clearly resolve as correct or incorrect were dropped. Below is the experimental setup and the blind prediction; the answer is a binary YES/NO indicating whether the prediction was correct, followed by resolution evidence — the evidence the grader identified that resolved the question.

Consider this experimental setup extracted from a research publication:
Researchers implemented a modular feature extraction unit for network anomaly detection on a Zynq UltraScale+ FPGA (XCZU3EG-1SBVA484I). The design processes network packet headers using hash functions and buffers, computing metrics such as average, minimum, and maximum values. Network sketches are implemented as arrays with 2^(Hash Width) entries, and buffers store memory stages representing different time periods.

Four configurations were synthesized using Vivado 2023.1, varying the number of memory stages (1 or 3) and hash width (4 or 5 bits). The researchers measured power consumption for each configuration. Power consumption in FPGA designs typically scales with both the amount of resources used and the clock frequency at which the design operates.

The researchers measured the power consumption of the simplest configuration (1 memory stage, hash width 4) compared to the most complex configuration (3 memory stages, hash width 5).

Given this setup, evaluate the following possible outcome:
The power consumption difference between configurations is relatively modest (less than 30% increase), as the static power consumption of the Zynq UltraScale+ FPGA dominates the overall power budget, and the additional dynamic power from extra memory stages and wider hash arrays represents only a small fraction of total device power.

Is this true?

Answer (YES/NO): NO